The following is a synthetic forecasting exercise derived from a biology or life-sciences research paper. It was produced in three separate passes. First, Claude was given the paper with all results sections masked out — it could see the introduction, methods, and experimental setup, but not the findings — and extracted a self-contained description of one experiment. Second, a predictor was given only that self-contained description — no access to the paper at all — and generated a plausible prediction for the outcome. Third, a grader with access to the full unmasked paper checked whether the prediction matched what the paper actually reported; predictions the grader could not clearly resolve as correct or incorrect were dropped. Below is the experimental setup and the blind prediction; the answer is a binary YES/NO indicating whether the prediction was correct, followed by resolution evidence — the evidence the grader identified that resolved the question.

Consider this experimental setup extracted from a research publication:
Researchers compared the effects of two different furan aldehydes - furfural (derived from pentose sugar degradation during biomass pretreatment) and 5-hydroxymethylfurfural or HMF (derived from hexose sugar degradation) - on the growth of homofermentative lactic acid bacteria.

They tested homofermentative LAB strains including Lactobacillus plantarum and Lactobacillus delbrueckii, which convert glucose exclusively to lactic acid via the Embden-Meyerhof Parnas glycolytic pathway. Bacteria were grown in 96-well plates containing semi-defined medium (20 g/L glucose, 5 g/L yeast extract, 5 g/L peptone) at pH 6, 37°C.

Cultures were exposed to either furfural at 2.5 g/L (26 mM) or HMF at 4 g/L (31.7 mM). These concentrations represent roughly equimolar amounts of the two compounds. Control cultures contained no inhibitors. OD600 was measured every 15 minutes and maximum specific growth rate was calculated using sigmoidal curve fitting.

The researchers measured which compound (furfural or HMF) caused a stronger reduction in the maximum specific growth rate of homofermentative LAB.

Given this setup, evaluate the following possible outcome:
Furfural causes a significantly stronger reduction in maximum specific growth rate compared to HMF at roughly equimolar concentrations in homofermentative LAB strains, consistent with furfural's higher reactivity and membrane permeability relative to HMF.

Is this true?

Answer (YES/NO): NO